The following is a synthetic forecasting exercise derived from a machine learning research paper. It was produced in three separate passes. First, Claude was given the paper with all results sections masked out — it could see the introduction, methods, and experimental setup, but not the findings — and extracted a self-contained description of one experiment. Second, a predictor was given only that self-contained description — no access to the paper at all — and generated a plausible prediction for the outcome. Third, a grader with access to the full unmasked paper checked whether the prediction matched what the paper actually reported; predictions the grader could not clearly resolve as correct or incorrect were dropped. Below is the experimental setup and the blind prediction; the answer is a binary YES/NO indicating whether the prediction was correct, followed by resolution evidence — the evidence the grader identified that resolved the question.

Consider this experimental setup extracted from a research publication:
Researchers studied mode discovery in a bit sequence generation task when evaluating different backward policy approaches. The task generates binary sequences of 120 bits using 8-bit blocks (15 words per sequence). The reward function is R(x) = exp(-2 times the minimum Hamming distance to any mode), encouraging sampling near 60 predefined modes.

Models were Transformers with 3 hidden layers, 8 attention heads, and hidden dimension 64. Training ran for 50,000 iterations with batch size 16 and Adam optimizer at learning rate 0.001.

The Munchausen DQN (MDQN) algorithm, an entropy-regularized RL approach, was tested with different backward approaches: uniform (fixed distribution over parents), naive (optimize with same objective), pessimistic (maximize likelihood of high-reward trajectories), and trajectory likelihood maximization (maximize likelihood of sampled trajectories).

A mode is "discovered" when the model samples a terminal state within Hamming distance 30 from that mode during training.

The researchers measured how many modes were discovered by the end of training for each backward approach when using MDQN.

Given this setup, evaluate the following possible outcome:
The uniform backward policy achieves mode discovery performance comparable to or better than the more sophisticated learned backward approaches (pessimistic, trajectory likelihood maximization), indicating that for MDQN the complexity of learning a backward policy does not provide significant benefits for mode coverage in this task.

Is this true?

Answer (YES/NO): YES